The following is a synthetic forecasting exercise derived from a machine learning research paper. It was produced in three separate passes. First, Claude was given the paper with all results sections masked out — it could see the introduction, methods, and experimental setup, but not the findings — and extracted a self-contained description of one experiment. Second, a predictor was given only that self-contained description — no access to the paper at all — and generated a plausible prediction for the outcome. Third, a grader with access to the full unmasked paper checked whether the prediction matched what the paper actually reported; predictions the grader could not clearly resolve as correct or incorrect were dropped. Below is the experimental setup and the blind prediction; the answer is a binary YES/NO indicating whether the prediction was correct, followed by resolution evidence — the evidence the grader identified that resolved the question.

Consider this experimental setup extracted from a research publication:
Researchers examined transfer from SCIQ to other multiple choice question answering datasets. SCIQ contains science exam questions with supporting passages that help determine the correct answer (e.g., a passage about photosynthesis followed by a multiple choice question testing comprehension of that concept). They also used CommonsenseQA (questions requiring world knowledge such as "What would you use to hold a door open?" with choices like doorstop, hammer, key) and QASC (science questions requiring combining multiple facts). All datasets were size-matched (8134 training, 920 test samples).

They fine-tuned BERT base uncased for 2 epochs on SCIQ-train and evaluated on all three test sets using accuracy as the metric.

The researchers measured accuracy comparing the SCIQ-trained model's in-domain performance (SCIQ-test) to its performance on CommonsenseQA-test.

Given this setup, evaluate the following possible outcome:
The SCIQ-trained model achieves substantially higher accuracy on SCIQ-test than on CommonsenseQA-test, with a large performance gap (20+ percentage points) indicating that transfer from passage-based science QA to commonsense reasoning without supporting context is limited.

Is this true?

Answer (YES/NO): YES